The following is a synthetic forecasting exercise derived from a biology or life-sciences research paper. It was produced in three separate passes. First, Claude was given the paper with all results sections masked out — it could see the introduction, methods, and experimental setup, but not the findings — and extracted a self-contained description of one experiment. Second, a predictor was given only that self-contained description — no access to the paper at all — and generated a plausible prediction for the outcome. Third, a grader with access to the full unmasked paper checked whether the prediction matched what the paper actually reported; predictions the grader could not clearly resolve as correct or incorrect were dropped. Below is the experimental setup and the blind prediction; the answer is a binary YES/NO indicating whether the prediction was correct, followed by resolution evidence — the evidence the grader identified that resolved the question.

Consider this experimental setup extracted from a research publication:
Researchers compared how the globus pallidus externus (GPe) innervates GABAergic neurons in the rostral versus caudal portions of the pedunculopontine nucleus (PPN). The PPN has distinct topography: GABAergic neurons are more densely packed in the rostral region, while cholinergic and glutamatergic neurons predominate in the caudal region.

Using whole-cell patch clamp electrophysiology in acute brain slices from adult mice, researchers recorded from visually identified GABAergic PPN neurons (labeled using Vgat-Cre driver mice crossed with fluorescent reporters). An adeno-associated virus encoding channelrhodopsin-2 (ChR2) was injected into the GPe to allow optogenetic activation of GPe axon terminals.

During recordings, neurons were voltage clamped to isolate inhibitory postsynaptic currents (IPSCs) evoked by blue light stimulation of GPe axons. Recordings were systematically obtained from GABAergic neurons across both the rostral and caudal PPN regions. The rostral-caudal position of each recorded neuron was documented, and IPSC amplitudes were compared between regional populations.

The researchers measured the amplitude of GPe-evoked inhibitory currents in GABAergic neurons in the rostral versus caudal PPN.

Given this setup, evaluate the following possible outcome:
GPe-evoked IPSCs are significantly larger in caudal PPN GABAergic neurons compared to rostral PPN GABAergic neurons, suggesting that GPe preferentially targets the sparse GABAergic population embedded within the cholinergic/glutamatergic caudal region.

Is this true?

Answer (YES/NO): NO